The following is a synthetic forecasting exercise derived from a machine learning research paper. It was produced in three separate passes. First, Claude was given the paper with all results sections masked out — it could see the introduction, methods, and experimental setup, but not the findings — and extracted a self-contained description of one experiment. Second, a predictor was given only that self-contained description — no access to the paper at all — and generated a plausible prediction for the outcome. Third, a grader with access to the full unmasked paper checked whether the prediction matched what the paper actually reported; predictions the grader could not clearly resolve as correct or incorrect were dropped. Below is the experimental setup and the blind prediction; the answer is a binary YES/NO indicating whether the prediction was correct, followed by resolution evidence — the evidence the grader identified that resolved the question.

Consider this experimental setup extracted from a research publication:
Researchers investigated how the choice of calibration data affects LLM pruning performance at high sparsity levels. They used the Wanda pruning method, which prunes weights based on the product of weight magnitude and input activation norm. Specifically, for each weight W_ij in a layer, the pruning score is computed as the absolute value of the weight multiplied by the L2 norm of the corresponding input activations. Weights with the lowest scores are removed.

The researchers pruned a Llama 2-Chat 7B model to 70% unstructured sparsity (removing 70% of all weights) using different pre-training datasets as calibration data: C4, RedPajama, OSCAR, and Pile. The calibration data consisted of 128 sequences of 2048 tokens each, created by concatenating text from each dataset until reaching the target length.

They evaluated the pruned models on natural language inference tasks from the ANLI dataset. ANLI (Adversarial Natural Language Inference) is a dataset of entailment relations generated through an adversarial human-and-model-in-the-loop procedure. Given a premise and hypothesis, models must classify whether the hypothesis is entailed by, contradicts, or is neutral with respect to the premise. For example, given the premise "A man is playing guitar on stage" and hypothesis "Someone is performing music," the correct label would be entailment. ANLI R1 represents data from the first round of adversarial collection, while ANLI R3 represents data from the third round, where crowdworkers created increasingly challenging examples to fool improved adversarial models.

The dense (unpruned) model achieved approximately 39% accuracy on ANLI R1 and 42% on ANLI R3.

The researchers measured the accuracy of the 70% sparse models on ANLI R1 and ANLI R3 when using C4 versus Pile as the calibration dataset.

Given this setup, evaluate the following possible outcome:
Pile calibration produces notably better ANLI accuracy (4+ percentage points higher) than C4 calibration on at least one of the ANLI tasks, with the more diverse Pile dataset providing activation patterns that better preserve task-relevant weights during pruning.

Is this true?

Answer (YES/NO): YES